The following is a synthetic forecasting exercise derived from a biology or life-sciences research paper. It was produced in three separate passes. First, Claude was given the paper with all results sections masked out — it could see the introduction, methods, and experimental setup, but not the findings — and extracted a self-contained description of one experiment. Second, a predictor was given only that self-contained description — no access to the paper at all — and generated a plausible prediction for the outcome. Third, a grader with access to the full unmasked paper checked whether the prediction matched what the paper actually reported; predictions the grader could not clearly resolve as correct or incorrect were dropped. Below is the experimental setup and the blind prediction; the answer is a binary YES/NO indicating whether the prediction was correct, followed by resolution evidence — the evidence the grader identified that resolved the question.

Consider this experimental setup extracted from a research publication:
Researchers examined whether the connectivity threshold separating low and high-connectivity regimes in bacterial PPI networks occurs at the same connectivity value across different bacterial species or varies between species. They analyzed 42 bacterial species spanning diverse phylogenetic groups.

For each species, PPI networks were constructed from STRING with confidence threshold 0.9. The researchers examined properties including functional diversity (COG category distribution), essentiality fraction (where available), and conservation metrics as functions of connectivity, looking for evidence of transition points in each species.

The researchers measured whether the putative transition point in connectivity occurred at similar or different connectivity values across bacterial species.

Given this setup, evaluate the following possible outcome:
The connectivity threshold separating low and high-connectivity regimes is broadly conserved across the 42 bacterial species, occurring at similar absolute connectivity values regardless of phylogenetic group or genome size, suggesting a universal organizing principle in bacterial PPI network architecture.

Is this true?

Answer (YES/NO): YES